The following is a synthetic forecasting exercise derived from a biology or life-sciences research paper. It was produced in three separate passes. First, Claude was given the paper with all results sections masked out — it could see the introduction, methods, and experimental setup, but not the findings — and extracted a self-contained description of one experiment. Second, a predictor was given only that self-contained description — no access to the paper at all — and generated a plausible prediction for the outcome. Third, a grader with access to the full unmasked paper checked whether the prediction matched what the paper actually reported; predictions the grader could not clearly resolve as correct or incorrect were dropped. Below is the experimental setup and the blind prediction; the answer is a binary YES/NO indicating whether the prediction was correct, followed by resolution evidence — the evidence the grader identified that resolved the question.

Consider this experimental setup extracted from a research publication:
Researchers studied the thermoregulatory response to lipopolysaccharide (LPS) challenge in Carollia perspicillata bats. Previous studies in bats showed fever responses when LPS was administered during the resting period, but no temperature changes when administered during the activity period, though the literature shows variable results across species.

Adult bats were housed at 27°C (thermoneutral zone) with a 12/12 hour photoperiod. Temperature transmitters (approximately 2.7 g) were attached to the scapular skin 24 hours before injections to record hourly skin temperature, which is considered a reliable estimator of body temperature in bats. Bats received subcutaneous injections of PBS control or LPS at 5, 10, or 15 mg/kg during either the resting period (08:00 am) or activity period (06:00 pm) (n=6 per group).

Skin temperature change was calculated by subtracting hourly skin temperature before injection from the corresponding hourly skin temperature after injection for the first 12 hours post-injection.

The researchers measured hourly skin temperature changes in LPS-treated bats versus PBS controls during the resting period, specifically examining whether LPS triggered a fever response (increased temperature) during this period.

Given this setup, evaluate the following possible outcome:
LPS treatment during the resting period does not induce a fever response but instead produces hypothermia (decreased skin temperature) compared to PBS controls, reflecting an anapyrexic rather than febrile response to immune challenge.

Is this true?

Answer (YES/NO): NO